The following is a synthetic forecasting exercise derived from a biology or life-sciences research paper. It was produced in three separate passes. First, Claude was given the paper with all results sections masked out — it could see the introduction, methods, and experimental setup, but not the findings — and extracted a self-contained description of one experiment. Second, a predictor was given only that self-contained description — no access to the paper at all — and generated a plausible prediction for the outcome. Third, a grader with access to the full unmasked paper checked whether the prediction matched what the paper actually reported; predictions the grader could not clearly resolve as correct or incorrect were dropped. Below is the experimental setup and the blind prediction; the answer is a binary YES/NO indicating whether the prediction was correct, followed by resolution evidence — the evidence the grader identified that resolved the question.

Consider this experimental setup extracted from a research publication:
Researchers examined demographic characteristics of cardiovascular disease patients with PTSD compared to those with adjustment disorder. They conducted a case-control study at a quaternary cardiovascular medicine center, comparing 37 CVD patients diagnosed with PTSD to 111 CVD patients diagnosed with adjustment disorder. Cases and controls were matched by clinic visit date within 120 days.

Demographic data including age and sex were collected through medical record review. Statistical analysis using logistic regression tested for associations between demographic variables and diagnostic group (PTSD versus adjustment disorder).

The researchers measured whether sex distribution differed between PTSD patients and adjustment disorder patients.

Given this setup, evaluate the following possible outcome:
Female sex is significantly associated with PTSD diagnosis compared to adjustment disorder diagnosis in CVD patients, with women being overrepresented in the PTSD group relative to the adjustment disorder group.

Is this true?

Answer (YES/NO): NO